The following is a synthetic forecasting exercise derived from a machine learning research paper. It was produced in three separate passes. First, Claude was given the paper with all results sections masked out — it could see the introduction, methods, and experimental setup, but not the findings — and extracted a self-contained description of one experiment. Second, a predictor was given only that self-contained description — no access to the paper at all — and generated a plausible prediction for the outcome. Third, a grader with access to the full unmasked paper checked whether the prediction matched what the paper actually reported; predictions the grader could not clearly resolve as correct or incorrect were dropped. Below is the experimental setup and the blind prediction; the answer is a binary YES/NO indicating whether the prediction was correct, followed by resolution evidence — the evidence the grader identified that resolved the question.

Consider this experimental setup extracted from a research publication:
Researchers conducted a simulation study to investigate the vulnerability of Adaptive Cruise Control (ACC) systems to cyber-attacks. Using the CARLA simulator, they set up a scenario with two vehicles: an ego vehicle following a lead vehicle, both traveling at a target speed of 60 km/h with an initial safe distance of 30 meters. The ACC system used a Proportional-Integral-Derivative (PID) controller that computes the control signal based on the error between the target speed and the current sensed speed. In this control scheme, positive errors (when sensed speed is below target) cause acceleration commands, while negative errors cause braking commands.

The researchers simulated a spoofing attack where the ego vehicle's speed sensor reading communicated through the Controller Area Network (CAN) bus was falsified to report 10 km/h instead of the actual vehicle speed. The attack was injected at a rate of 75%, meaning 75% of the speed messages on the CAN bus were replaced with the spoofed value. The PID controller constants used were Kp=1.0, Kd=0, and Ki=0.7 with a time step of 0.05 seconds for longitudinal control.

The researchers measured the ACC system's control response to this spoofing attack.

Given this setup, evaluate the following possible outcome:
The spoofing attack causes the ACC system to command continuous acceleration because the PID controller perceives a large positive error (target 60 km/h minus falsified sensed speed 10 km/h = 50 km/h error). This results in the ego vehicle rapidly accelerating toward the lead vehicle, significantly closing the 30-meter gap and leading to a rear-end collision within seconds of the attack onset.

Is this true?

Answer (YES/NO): YES